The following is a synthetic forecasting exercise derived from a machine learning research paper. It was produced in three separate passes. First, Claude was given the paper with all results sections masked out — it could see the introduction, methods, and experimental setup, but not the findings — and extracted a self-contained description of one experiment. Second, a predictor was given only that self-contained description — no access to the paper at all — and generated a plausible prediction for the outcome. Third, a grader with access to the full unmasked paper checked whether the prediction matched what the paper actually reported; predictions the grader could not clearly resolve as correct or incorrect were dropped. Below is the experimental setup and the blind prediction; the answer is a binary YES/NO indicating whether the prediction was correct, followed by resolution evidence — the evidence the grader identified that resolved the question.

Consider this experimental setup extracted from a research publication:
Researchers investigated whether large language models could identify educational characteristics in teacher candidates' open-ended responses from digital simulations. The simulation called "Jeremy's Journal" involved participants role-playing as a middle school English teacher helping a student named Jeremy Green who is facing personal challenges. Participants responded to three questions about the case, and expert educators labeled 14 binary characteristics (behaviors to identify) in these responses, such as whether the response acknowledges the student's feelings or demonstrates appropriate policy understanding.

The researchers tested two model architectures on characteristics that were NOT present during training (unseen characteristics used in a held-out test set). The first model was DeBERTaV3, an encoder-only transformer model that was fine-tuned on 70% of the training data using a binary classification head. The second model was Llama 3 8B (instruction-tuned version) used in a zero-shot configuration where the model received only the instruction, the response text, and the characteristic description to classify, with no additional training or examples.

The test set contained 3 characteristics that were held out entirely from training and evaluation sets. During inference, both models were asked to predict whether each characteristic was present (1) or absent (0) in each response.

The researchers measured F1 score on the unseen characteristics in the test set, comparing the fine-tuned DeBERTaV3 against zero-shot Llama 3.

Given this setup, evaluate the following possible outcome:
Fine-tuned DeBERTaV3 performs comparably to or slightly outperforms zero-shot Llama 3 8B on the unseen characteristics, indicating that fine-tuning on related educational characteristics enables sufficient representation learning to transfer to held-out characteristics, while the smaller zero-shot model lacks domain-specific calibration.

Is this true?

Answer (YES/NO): NO